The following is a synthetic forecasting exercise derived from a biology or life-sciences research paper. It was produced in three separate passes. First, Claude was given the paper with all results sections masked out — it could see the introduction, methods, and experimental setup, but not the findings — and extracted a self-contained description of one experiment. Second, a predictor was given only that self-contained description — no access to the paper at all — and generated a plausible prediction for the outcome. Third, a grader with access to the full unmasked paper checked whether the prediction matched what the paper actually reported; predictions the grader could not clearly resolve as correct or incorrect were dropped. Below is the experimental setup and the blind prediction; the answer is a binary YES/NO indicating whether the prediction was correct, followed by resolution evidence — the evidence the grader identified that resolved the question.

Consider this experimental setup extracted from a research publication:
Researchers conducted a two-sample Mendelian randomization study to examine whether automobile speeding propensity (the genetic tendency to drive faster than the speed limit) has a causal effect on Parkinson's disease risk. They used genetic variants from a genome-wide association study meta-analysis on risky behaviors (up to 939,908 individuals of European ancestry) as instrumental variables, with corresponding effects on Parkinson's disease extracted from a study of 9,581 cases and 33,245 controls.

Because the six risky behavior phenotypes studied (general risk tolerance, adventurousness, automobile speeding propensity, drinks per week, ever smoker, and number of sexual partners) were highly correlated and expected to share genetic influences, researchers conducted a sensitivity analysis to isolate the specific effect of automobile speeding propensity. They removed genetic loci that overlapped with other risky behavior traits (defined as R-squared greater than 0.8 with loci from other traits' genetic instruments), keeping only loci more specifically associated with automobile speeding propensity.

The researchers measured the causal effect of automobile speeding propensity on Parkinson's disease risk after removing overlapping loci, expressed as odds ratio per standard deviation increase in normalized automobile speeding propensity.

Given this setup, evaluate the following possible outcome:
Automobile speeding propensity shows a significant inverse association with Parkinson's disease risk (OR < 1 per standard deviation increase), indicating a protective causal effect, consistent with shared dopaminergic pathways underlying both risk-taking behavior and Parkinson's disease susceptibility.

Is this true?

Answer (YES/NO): NO